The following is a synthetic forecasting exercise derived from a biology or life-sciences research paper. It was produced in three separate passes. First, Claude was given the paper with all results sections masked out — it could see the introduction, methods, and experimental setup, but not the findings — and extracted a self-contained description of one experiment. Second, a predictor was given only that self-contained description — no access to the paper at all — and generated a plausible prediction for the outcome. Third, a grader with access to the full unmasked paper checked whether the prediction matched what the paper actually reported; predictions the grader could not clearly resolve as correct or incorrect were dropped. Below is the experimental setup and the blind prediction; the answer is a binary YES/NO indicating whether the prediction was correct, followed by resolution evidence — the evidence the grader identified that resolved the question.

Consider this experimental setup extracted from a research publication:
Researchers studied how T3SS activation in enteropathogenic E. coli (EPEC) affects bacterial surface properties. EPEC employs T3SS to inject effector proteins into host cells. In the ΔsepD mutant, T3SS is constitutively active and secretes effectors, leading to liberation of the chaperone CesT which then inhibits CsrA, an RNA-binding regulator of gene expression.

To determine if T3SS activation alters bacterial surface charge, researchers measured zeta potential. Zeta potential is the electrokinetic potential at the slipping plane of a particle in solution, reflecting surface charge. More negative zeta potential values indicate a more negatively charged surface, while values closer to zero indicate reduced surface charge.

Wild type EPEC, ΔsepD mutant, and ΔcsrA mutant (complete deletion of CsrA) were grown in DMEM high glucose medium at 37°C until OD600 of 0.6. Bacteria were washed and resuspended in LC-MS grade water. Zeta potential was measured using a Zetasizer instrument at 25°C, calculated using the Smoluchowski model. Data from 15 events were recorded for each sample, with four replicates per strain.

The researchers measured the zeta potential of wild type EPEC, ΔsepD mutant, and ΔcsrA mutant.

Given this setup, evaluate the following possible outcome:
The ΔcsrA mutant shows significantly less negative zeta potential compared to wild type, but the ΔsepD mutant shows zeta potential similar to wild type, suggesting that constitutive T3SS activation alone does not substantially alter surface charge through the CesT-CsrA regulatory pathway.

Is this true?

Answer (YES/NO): NO